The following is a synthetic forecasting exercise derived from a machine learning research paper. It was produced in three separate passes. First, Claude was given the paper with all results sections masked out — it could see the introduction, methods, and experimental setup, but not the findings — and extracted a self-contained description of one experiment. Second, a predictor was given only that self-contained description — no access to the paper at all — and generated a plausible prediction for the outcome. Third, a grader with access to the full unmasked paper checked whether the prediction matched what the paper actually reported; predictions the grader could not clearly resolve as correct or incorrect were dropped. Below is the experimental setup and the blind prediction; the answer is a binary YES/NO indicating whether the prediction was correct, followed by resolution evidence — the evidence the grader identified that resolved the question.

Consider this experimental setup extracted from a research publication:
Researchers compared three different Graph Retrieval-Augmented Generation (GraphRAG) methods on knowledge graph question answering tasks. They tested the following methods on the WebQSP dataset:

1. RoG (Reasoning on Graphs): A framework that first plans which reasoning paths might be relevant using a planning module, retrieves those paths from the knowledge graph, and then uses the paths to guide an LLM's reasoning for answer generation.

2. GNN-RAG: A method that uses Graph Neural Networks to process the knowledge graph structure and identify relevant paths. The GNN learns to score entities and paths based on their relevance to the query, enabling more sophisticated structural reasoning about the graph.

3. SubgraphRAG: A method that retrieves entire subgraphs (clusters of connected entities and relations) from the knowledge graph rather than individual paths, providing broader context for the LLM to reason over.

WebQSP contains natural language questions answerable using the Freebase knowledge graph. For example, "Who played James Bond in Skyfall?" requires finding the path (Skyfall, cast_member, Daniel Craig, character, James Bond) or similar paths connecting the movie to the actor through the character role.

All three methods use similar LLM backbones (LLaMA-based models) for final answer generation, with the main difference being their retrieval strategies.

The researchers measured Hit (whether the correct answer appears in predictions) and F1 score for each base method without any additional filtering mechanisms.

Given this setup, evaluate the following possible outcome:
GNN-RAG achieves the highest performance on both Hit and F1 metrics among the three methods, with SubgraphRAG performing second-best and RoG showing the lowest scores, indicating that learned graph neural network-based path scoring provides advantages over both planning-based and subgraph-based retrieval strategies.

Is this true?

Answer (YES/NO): NO